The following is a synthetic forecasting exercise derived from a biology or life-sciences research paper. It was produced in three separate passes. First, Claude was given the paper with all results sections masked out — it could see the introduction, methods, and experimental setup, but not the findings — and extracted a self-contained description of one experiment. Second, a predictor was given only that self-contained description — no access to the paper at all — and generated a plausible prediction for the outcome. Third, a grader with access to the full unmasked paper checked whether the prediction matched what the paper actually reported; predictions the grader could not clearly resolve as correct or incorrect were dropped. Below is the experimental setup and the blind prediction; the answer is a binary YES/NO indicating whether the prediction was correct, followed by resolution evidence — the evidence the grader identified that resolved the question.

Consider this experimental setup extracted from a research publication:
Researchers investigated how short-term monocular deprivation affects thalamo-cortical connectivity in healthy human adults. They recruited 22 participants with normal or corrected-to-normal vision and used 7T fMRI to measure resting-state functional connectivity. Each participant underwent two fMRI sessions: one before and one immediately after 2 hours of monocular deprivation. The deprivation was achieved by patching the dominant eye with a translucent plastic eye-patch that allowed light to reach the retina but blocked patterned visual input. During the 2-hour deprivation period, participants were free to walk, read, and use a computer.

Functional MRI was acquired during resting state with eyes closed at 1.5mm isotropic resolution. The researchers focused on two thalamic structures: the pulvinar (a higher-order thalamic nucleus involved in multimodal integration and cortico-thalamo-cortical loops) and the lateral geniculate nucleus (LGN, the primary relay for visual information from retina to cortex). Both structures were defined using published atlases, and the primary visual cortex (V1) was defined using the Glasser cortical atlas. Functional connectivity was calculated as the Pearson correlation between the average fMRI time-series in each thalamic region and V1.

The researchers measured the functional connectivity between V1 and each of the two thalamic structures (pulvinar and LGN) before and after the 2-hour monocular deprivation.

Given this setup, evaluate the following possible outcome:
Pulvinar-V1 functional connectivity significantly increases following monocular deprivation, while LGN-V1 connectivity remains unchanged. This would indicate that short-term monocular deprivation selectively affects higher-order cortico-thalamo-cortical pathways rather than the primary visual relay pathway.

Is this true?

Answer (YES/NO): NO